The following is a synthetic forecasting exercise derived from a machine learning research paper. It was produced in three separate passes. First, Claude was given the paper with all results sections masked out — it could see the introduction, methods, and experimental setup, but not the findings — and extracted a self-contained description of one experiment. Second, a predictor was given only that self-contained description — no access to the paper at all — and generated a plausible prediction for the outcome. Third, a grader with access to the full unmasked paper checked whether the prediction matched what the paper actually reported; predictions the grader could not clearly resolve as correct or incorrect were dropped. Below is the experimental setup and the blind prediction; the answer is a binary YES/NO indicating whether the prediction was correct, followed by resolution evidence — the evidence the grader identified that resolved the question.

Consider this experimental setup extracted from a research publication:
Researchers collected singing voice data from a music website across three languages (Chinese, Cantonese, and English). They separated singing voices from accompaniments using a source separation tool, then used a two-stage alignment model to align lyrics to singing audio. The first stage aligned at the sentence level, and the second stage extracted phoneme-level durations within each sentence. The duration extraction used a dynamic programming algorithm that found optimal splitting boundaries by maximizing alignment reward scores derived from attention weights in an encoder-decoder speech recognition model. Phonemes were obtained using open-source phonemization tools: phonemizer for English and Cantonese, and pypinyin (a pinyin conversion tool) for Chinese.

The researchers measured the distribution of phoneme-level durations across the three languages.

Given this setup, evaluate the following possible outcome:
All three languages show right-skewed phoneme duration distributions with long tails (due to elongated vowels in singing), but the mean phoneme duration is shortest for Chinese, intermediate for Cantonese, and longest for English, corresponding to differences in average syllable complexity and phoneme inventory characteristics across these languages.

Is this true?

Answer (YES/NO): NO